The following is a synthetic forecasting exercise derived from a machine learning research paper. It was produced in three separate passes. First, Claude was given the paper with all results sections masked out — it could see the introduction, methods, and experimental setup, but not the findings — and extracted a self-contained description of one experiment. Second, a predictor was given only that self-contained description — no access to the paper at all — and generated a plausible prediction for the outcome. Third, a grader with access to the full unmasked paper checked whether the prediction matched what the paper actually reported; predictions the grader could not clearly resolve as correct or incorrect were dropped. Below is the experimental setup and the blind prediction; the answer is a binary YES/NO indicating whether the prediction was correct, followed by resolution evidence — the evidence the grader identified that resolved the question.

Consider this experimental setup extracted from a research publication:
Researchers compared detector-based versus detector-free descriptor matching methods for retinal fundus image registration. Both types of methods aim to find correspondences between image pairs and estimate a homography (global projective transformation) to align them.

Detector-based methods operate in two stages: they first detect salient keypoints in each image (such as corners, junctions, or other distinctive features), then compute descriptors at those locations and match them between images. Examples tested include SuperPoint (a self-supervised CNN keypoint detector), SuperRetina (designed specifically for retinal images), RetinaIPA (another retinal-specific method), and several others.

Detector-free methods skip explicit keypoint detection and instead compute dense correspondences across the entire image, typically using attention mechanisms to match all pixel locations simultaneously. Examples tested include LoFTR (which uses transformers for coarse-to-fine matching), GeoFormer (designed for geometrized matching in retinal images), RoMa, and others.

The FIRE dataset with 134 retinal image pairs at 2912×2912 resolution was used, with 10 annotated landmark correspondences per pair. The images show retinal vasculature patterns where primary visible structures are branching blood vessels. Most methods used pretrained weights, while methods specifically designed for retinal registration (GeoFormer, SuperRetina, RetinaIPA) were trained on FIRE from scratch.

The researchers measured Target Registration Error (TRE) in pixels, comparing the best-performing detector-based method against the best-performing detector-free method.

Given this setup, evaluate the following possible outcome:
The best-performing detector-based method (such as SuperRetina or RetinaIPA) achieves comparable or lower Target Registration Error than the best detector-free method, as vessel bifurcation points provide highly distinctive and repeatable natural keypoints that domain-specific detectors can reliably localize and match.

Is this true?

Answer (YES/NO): YES